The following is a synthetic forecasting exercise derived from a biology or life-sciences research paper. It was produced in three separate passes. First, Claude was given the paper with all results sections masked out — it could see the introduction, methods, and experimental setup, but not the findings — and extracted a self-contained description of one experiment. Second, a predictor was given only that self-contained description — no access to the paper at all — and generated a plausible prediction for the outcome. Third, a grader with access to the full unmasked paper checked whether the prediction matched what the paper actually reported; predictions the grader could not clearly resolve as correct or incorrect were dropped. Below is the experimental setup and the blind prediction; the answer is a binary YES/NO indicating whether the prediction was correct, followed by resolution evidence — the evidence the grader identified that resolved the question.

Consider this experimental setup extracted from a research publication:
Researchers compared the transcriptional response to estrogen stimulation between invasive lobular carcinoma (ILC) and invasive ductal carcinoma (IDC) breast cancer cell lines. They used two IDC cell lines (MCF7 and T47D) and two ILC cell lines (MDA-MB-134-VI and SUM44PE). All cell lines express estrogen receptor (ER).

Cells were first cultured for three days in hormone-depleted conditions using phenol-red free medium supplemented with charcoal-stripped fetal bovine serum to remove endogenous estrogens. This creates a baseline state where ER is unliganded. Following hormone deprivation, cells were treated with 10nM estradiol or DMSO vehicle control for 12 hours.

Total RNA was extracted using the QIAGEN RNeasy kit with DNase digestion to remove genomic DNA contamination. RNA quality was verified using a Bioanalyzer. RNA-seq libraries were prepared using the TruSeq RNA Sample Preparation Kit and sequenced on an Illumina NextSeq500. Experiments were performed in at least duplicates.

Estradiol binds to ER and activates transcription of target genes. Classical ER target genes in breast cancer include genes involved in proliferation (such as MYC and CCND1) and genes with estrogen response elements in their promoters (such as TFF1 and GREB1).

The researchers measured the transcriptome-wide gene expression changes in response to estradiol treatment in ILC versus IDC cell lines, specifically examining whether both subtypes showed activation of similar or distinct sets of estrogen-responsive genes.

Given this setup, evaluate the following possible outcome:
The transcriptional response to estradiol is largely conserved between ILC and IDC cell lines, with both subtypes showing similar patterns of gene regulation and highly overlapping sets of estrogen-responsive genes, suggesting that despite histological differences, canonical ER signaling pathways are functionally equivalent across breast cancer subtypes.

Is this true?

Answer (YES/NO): NO